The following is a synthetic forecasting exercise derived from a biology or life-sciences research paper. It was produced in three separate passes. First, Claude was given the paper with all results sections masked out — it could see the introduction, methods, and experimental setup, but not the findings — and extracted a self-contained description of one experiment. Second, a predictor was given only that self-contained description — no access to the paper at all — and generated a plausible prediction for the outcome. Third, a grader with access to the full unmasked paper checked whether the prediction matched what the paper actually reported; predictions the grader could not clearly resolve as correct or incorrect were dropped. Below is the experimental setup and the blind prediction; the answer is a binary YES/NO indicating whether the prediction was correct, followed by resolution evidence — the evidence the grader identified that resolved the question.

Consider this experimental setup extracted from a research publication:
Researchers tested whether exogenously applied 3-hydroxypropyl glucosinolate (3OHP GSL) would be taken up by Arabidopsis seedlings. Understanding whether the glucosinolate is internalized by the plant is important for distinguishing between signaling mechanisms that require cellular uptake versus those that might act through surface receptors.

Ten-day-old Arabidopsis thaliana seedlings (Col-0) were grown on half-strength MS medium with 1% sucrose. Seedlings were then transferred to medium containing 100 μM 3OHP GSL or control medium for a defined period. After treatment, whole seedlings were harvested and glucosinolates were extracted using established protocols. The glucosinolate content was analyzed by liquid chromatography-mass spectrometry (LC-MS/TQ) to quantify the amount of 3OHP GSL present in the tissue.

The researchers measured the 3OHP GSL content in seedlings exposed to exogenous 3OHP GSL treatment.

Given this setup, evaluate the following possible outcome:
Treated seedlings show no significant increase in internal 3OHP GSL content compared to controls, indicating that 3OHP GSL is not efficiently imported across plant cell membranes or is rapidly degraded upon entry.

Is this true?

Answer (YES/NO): NO